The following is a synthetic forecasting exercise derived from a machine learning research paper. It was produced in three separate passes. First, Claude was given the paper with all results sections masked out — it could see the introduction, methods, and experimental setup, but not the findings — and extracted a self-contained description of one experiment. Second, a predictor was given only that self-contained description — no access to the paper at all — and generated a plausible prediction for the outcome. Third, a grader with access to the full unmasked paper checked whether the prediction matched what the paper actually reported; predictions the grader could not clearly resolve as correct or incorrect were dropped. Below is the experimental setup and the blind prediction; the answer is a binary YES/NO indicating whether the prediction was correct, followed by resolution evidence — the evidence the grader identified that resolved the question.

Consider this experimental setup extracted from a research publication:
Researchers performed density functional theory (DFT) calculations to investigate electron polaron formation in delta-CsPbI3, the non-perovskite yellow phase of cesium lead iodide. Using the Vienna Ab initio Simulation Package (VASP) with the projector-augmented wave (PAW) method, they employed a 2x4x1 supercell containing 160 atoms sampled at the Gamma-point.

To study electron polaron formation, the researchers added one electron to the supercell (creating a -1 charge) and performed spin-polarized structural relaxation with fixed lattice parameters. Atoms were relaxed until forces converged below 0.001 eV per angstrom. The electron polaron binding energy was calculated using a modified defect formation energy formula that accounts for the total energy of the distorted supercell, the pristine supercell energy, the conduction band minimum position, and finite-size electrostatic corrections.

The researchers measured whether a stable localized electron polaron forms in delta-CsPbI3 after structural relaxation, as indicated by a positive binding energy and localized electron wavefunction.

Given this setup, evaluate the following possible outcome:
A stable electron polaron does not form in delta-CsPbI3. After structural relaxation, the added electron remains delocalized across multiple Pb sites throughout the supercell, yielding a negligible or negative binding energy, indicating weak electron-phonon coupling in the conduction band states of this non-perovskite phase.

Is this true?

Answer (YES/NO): NO